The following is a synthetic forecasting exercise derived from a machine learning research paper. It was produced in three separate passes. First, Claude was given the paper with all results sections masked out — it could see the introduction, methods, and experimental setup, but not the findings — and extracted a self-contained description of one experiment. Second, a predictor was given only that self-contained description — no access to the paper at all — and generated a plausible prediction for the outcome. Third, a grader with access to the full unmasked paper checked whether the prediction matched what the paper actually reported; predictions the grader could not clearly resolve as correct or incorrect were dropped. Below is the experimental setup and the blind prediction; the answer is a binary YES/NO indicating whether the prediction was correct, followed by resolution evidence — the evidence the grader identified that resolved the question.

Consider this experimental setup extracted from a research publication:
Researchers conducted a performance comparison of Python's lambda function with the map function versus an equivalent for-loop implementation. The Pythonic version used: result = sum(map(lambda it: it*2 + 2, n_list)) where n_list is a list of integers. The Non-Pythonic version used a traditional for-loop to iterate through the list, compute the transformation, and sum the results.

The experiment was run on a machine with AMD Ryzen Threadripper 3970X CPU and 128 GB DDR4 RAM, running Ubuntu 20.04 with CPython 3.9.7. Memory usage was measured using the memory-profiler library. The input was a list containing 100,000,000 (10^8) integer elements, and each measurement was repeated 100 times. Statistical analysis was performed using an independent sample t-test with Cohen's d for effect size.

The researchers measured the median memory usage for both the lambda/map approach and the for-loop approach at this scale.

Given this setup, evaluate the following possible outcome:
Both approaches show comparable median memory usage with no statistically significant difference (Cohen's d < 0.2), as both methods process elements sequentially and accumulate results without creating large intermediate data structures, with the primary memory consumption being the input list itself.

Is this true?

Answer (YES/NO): YES